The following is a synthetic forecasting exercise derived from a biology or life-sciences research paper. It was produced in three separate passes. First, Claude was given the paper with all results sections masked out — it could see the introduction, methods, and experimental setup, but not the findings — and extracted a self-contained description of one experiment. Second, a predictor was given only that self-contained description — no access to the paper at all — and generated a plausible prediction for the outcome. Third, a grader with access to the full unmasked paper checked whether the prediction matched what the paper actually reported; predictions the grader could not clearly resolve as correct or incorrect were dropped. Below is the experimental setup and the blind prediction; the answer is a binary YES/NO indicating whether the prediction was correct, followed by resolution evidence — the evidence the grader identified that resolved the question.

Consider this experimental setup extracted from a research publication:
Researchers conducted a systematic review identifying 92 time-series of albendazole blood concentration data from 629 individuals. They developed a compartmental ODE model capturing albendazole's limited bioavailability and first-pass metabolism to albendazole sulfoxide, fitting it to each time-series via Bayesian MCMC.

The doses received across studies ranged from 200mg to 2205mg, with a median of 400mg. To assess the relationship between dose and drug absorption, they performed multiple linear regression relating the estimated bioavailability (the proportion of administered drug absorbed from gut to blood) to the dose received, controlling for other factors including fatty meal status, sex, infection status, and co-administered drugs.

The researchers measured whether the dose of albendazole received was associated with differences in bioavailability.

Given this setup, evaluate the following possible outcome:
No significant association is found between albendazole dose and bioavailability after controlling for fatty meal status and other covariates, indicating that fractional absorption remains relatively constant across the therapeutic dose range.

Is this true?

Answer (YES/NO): NO